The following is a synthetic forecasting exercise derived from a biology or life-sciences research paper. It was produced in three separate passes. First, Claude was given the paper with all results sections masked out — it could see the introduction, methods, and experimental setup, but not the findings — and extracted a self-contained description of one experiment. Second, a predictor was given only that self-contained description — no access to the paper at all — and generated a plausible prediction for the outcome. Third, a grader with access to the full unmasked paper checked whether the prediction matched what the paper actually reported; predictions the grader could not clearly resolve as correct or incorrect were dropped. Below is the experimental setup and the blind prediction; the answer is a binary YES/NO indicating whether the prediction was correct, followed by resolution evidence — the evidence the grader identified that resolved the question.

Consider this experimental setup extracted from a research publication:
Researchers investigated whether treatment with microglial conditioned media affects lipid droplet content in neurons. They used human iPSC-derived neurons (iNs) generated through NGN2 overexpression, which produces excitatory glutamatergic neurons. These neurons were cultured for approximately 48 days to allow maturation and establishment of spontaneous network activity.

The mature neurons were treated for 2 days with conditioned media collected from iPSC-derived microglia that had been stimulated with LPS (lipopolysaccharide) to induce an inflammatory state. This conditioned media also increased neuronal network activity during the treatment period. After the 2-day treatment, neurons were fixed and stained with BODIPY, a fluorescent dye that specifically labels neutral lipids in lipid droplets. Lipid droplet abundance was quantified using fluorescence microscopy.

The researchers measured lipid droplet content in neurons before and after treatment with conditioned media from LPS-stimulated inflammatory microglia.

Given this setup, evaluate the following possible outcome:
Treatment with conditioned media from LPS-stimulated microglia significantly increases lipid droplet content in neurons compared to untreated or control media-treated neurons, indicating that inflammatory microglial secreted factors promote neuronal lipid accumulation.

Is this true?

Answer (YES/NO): NO